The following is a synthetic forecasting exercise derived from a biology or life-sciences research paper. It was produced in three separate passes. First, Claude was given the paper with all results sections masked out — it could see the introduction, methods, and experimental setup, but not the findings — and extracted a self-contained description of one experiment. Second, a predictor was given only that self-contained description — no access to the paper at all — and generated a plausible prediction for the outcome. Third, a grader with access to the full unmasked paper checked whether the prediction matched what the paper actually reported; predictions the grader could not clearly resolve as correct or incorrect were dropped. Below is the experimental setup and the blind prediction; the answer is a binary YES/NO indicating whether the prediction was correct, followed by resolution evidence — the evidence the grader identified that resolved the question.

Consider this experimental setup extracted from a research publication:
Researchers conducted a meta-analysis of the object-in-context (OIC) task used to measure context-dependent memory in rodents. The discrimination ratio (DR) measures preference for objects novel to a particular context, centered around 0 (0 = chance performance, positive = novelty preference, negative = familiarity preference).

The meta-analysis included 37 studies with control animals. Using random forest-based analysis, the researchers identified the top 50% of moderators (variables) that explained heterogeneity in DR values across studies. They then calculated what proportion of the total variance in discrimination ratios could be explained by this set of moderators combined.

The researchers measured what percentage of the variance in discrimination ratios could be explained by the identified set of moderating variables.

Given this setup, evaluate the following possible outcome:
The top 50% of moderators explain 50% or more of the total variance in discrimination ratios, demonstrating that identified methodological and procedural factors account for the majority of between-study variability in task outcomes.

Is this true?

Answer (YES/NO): NO